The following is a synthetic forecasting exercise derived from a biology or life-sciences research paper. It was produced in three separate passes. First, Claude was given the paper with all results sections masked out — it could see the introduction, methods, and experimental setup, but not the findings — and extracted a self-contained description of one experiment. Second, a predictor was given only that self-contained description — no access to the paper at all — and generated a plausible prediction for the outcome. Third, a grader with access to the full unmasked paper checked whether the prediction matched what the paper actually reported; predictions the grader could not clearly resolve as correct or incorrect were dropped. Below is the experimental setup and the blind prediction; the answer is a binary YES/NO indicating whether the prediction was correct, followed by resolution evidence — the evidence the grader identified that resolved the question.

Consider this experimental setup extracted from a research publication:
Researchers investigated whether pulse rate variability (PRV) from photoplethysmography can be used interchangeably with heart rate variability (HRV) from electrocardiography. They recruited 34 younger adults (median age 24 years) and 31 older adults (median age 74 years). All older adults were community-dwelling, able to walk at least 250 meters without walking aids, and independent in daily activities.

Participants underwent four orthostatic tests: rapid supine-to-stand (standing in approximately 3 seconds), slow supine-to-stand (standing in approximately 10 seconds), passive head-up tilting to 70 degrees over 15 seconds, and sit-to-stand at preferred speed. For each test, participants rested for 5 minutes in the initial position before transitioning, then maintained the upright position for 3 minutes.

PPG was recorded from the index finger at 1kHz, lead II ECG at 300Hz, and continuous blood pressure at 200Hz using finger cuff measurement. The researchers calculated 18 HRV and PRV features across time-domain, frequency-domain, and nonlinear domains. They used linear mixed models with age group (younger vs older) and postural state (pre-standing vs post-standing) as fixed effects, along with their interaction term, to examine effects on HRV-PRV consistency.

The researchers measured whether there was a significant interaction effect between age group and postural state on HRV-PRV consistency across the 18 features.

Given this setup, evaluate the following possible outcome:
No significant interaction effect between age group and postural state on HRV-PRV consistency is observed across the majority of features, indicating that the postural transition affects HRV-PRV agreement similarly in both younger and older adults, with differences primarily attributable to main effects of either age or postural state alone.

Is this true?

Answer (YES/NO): YES